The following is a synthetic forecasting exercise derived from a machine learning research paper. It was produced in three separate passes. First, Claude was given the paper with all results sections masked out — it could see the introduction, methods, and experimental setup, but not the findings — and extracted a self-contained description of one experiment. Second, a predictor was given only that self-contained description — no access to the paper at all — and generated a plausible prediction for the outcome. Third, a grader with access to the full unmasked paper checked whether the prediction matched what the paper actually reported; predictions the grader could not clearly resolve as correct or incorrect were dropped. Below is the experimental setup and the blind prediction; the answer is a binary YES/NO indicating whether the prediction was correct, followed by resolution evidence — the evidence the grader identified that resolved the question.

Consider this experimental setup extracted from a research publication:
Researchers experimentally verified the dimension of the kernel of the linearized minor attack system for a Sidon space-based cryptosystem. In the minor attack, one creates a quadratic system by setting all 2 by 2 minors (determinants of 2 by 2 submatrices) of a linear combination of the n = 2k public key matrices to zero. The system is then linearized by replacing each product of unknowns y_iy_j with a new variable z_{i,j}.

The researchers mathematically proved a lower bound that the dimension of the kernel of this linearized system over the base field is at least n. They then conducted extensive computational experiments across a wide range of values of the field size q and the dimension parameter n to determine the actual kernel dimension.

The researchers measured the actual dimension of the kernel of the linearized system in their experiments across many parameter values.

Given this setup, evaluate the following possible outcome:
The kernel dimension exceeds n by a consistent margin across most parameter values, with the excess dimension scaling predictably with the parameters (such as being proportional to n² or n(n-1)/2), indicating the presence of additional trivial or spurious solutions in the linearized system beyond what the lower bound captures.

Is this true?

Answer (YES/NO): NO